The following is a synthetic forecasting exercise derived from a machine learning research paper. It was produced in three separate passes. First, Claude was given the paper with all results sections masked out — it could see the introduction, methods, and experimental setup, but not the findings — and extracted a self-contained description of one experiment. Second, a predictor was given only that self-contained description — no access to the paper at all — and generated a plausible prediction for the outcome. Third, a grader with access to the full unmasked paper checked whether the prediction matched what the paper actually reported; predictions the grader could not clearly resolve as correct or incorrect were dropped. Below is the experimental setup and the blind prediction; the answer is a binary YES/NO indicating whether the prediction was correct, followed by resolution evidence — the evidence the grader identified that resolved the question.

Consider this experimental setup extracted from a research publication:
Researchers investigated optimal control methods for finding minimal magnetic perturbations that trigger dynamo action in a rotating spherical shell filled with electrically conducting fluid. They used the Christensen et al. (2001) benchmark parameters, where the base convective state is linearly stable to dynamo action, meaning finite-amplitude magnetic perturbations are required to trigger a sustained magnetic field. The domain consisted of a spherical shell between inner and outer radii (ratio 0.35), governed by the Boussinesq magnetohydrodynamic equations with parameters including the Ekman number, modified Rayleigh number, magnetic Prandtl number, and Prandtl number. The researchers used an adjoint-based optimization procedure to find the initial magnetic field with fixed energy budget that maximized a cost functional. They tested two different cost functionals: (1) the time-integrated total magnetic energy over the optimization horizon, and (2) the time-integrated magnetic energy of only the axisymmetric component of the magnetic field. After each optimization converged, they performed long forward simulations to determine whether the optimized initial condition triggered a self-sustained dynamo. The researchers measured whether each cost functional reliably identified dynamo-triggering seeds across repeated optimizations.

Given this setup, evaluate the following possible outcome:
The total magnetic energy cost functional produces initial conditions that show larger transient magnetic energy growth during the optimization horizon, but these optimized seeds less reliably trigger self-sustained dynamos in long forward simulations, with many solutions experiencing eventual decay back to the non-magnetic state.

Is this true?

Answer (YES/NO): YES